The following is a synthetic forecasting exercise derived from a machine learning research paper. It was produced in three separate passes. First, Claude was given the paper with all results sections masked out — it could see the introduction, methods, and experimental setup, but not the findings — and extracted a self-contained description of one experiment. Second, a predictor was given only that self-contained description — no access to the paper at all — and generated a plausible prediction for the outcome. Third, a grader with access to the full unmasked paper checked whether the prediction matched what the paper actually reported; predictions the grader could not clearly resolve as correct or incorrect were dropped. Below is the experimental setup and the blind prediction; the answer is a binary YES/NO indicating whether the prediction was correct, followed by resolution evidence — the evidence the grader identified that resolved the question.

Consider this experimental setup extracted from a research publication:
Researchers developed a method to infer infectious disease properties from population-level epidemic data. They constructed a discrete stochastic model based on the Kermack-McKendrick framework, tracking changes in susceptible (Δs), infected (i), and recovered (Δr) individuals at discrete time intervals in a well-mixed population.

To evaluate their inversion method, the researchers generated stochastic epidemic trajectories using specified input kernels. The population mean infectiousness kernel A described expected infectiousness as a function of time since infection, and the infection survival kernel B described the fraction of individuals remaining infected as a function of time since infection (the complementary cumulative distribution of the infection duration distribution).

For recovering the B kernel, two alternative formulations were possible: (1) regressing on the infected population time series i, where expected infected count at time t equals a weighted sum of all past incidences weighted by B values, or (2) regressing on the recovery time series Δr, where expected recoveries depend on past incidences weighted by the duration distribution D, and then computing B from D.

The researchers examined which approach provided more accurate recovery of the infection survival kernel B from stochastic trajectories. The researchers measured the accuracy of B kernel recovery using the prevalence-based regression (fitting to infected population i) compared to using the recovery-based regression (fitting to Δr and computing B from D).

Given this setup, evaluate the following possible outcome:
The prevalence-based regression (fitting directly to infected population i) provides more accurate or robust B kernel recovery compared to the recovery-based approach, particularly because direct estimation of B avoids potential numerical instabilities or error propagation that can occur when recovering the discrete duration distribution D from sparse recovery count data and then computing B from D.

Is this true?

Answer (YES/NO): NO